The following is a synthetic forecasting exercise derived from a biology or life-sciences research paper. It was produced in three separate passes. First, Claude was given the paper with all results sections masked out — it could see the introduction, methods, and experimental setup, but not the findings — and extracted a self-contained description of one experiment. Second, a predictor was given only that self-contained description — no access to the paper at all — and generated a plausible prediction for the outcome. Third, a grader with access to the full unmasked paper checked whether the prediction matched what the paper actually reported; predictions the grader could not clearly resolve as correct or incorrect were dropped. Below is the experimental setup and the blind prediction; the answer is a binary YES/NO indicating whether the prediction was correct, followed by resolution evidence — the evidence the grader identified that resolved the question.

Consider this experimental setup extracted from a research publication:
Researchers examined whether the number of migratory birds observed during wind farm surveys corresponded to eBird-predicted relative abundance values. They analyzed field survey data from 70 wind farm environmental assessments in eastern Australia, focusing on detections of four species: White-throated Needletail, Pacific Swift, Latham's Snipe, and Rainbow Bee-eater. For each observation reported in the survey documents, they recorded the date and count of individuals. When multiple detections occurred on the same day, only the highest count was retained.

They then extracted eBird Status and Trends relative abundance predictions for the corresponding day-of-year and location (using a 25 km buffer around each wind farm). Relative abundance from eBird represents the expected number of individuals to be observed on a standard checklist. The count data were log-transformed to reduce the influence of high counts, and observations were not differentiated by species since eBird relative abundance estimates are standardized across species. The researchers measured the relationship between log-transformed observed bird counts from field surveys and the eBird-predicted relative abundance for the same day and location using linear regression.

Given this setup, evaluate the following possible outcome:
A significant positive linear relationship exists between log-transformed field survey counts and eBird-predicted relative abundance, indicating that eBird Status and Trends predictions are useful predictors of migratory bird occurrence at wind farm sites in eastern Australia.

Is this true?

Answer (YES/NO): YES